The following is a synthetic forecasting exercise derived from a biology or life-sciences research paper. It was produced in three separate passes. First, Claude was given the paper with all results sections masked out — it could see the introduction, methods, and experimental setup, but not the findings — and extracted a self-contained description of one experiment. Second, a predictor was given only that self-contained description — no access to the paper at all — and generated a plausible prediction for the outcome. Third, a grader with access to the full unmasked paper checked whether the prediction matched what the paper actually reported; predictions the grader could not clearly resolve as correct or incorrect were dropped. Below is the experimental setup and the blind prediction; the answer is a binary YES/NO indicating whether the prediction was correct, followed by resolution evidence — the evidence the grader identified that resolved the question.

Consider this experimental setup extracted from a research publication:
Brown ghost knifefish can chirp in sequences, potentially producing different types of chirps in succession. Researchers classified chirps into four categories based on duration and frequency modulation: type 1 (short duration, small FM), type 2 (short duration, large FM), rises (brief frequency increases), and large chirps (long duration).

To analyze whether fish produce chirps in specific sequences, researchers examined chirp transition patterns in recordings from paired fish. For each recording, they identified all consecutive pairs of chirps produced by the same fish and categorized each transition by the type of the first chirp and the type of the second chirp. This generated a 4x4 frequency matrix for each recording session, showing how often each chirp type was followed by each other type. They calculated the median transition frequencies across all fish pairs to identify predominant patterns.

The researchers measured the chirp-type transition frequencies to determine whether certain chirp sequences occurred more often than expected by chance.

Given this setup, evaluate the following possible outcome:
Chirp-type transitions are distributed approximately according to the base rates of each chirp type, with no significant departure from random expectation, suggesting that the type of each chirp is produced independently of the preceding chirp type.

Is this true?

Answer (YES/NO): YES